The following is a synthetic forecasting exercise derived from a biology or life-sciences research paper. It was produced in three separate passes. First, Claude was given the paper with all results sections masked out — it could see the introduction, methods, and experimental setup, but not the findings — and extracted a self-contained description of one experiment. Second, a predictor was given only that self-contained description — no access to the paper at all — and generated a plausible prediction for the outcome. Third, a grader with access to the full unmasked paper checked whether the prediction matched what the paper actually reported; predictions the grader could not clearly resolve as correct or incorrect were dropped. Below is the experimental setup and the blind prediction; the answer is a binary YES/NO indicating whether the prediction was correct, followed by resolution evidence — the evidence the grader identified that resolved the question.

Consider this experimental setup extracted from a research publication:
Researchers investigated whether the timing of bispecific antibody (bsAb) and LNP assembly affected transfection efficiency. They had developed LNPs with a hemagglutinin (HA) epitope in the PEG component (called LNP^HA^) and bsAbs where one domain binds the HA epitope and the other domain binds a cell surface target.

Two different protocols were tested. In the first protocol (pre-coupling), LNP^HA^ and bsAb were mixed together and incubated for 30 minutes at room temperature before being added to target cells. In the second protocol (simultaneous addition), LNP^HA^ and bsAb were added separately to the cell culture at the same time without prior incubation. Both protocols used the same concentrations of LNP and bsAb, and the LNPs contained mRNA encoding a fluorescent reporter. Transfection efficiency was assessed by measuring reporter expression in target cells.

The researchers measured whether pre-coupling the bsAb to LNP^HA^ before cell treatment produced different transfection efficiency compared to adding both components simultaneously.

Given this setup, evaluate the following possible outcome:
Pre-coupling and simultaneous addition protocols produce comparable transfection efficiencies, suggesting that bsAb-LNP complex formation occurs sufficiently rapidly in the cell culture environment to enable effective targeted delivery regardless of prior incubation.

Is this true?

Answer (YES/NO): YES